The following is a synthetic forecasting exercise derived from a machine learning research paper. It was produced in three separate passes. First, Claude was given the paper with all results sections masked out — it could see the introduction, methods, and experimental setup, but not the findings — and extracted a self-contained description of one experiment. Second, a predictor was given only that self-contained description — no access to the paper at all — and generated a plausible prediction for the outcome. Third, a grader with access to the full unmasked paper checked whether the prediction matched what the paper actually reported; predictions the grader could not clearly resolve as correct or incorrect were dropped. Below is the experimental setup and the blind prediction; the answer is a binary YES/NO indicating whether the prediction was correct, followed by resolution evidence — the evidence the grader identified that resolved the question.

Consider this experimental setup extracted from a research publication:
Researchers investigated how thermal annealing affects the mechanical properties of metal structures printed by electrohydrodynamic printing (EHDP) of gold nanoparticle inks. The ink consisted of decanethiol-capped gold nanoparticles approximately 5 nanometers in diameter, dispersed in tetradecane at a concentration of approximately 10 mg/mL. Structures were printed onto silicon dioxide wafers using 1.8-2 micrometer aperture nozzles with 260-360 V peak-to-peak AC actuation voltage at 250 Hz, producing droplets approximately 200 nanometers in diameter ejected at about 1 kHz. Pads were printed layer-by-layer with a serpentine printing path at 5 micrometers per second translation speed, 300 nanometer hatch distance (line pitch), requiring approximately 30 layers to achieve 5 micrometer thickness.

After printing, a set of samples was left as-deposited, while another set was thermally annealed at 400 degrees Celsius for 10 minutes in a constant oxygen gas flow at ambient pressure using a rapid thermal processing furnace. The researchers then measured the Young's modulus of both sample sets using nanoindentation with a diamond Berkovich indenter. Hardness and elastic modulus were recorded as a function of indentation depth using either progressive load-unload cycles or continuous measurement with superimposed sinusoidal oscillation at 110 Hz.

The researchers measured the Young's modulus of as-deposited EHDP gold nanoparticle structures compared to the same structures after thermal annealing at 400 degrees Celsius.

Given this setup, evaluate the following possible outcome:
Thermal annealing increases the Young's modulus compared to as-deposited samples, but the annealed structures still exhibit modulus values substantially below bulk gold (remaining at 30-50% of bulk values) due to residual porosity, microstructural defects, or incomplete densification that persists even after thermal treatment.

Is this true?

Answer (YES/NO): YES